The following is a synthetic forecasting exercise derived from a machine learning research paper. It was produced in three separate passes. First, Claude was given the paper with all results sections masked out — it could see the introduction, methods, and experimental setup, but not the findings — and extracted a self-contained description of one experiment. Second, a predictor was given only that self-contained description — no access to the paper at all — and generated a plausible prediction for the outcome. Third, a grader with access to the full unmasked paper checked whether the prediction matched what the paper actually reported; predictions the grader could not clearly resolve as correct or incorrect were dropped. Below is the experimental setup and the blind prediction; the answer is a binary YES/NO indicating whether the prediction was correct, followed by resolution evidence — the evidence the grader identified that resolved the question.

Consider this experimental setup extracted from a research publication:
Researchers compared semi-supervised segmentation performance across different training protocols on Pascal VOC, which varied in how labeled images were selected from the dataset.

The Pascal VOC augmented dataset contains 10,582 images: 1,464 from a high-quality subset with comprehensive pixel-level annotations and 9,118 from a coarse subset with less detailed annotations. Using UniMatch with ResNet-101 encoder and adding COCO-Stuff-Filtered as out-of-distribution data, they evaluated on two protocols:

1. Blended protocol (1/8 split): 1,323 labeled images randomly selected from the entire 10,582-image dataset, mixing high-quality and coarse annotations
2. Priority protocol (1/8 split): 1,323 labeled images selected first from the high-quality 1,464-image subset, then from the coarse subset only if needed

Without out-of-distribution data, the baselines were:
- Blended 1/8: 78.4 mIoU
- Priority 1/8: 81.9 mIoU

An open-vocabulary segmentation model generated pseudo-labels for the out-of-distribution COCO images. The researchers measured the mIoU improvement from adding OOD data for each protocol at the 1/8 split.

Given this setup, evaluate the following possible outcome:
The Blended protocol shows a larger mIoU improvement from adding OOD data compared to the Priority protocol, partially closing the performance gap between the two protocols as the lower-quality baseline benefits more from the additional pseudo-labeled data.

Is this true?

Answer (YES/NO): YES